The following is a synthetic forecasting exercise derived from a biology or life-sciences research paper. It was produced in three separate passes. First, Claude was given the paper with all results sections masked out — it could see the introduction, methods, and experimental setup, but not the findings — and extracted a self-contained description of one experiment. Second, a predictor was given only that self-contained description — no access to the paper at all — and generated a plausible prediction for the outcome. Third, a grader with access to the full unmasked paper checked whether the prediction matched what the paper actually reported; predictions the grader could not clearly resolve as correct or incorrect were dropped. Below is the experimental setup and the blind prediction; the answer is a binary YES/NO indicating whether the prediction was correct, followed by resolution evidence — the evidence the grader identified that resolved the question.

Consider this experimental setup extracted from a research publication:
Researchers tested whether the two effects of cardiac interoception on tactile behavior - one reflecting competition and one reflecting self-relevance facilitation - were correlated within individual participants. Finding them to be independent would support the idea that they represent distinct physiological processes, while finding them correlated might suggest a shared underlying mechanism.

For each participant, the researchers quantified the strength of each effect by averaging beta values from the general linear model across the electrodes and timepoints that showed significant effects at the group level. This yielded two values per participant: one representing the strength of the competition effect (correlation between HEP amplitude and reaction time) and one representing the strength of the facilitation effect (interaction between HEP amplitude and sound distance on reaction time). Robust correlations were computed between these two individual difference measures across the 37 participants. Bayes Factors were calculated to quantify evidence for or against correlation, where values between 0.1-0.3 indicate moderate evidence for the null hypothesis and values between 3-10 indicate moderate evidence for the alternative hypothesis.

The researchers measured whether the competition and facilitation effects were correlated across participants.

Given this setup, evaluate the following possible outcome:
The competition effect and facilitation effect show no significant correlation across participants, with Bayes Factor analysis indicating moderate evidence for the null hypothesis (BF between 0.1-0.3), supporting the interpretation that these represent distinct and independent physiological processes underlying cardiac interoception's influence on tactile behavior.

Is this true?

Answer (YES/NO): YES